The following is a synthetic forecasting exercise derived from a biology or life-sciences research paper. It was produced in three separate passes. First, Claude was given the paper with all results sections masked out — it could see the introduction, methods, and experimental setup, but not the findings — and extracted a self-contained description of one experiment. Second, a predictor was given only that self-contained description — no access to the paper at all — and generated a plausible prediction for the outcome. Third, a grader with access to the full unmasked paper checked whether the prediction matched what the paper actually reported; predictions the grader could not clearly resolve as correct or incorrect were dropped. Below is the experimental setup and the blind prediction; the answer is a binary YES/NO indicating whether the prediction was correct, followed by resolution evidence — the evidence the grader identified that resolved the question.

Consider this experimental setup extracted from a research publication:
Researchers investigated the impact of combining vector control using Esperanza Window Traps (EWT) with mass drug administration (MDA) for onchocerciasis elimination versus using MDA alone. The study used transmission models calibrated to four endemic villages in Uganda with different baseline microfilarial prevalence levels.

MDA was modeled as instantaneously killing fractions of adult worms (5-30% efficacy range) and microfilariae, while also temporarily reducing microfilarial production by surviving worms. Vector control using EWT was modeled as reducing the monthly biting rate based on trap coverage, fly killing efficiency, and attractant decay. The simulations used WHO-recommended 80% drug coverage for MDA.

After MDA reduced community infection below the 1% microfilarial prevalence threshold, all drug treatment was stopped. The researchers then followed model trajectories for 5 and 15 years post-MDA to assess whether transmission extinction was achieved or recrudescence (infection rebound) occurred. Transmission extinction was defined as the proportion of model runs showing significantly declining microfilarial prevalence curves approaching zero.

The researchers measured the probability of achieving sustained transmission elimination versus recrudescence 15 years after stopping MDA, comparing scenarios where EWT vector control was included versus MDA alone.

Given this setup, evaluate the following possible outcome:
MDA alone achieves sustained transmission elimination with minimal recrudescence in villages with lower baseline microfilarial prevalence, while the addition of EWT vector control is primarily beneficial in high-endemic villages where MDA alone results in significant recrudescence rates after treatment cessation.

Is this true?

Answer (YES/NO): NO